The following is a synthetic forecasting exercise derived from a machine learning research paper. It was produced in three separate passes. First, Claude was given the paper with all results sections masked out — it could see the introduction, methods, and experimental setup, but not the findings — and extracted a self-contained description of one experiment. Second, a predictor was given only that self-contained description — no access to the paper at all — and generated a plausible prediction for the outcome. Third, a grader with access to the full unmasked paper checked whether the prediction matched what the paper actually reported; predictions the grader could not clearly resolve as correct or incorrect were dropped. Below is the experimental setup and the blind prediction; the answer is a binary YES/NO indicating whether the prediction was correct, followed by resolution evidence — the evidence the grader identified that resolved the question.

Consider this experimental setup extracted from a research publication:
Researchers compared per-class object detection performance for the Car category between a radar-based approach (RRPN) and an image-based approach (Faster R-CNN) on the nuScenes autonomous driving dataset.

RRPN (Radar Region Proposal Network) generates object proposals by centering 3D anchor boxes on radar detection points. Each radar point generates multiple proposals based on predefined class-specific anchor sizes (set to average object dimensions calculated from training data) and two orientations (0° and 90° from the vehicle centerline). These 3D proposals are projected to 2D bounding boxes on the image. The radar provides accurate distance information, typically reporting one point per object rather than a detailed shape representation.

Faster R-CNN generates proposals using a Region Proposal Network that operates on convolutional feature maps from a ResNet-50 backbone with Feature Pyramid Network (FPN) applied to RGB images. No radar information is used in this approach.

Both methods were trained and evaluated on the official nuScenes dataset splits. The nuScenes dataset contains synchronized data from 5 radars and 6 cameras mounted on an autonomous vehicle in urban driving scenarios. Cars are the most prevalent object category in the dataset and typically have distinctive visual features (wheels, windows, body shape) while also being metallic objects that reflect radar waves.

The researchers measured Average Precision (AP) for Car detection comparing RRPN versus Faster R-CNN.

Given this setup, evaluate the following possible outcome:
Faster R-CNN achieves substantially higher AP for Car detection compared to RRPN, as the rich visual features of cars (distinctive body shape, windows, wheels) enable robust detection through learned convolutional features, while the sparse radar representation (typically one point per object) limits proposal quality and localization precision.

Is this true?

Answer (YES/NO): YES